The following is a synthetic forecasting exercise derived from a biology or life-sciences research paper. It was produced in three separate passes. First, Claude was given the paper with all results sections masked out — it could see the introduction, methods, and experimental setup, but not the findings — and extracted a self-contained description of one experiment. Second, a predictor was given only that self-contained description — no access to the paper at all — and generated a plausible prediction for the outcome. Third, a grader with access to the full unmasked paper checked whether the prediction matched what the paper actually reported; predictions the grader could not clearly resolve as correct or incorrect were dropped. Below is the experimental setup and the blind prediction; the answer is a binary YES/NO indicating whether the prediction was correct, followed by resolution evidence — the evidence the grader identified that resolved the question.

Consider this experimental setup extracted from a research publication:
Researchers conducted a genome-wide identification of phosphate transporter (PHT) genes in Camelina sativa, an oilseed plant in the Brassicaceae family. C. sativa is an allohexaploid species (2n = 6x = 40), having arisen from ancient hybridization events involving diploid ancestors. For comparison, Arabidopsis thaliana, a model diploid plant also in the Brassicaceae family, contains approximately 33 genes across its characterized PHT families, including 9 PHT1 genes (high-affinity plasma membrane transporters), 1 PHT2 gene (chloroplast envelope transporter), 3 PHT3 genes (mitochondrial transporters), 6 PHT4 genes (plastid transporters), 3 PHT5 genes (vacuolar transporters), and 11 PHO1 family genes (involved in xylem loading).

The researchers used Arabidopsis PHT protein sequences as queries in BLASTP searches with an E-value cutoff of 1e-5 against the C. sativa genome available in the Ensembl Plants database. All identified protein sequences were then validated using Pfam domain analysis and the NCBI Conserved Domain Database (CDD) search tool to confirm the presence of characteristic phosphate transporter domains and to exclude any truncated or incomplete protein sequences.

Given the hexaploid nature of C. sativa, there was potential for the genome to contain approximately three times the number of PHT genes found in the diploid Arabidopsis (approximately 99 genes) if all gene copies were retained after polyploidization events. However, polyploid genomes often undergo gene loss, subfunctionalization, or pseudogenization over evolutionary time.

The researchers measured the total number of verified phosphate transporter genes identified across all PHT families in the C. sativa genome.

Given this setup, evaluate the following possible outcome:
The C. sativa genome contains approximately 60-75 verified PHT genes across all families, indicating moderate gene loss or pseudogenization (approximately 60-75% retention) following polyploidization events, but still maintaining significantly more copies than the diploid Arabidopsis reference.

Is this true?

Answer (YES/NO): YES